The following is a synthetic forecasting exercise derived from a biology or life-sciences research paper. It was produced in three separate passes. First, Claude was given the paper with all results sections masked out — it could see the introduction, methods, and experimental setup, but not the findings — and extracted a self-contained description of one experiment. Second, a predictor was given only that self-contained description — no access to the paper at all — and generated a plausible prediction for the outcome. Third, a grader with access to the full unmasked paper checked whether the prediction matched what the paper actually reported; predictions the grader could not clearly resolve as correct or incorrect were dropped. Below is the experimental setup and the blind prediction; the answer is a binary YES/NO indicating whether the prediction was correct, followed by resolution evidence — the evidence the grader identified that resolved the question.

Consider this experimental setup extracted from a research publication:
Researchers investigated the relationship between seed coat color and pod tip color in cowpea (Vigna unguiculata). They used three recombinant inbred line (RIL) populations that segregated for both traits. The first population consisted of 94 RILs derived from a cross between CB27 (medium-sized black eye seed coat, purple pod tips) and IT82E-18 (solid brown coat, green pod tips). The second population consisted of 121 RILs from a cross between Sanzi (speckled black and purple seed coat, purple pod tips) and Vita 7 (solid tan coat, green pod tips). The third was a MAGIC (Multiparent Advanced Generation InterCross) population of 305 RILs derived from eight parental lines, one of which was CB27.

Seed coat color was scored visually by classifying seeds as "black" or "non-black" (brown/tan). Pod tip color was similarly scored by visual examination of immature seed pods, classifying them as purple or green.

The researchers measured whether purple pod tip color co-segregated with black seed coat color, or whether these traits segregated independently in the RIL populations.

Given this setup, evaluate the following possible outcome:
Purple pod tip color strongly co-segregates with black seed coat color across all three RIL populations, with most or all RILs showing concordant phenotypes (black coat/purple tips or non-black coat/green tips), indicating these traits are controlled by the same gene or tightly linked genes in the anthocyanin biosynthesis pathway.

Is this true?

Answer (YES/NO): YES